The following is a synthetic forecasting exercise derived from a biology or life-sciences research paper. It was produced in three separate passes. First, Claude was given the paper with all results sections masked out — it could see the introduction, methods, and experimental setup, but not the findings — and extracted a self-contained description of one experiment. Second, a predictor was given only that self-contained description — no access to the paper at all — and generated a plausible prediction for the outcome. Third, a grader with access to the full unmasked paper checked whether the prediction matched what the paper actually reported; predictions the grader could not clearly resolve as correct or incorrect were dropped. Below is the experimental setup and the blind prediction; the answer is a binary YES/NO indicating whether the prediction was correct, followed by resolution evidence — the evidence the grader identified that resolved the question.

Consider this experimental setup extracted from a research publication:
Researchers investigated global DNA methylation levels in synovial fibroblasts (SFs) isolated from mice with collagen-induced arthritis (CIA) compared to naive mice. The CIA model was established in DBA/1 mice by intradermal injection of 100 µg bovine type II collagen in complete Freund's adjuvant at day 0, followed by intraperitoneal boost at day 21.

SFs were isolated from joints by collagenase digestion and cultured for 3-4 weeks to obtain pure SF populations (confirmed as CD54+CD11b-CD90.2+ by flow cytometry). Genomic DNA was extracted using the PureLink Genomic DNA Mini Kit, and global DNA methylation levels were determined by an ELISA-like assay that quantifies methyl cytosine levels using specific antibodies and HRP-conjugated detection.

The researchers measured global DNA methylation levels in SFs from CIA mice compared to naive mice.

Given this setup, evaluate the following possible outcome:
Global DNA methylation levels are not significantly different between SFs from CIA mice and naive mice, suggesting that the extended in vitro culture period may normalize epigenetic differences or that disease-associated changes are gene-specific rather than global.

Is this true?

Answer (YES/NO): NO